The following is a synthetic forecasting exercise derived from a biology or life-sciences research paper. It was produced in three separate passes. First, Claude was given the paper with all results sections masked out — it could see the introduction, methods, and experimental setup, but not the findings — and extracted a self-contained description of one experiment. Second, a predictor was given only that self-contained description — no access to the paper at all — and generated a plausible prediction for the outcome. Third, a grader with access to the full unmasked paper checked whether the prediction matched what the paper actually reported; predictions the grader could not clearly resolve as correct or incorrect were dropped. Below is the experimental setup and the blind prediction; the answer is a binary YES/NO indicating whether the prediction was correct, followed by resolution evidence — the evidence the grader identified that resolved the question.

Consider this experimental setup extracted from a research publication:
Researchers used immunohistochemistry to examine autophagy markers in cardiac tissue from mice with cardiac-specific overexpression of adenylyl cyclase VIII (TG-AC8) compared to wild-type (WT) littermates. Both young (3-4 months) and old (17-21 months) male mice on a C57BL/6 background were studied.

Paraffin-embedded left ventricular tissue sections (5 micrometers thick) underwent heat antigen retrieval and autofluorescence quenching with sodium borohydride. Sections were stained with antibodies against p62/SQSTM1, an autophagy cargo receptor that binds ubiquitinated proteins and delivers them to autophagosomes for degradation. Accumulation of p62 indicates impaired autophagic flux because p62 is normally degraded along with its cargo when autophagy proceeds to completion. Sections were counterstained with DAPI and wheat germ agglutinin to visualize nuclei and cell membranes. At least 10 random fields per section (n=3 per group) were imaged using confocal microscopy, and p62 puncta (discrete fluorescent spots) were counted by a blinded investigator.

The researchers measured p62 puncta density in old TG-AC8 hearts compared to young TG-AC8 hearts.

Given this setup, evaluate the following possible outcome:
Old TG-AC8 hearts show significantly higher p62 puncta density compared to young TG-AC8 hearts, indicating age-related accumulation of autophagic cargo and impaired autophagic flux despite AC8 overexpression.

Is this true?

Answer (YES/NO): YES